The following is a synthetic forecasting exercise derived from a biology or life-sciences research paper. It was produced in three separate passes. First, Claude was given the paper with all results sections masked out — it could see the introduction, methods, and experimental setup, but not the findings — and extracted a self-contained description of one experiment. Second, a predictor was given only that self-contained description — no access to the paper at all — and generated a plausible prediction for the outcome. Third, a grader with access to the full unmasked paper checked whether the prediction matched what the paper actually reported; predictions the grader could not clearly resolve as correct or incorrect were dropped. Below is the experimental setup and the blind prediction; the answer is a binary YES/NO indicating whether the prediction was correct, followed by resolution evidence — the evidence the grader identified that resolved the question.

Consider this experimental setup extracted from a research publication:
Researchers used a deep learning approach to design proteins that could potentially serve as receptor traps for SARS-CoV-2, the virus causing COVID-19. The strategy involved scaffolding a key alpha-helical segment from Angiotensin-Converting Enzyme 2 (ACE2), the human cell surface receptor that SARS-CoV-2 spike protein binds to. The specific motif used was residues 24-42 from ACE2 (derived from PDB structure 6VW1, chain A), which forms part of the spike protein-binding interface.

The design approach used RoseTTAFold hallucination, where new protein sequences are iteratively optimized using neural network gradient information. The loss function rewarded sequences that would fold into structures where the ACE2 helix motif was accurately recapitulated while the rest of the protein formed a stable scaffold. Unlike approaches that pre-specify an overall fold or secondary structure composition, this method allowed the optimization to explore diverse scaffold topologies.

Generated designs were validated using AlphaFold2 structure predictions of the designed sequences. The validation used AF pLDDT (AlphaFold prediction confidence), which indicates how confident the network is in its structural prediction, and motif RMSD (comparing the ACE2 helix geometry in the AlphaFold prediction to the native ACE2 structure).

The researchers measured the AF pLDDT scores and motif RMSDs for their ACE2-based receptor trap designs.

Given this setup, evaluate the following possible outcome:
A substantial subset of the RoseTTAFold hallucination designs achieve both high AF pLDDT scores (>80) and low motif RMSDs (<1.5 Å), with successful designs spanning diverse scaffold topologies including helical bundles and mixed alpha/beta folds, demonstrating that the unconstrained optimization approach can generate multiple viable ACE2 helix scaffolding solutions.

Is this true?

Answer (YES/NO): NO